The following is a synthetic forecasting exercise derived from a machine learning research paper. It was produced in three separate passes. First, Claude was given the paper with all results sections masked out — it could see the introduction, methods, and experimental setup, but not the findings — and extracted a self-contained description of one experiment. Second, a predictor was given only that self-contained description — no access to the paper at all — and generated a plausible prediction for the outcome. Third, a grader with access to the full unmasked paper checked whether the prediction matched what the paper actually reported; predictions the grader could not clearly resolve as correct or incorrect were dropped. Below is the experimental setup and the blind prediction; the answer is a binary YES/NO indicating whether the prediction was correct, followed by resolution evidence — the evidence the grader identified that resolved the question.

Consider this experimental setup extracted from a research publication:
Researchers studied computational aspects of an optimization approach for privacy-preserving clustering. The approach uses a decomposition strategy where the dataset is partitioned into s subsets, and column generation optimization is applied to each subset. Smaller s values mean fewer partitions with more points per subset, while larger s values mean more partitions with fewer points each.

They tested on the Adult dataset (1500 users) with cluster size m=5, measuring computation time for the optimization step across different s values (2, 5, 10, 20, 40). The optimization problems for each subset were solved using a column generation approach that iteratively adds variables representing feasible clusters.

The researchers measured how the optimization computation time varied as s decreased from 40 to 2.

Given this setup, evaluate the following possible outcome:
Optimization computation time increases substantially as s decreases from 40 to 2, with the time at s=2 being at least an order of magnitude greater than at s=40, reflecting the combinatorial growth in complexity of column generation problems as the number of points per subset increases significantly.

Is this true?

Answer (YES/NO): YES